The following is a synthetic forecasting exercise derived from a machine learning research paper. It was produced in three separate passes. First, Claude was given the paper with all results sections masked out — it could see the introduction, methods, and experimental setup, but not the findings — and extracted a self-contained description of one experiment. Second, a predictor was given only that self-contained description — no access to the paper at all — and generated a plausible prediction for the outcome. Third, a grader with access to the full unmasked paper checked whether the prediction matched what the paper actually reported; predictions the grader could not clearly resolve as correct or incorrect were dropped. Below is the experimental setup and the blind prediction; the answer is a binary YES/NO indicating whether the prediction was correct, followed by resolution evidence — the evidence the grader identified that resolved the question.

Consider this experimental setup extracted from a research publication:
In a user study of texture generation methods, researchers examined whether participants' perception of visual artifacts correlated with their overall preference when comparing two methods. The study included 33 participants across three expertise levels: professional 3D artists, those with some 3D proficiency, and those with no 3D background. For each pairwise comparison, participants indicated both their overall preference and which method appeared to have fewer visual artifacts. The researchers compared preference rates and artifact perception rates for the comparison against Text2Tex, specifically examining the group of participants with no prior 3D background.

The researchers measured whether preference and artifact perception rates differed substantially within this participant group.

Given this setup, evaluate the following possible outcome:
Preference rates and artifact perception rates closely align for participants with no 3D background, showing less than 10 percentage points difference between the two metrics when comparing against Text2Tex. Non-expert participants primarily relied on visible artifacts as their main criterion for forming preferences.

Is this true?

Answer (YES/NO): YES